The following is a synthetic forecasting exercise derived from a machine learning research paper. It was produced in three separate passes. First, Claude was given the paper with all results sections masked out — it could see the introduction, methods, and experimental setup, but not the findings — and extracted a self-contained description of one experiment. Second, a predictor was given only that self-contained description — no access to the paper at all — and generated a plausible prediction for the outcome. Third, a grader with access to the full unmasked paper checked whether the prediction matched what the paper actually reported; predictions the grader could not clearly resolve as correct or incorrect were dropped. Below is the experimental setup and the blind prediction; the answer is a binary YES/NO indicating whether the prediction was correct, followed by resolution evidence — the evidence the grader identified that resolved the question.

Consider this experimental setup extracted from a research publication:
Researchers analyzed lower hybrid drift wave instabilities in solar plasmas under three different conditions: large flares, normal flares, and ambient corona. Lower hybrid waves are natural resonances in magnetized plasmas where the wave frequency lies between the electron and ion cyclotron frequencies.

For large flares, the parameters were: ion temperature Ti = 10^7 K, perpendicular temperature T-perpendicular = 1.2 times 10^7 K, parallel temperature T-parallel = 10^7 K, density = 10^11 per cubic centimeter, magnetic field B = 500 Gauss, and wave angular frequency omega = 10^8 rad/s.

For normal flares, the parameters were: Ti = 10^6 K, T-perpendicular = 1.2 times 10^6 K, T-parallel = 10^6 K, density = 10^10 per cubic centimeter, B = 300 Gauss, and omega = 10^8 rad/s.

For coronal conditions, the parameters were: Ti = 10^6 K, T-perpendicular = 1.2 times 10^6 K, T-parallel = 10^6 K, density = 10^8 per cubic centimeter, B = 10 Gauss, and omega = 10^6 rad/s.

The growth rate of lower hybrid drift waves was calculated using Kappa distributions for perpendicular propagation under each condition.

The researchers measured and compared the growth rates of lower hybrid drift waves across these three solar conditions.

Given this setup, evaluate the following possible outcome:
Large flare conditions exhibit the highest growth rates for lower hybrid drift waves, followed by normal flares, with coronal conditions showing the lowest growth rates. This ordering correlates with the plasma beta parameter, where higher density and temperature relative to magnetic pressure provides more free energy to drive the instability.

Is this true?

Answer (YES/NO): NO